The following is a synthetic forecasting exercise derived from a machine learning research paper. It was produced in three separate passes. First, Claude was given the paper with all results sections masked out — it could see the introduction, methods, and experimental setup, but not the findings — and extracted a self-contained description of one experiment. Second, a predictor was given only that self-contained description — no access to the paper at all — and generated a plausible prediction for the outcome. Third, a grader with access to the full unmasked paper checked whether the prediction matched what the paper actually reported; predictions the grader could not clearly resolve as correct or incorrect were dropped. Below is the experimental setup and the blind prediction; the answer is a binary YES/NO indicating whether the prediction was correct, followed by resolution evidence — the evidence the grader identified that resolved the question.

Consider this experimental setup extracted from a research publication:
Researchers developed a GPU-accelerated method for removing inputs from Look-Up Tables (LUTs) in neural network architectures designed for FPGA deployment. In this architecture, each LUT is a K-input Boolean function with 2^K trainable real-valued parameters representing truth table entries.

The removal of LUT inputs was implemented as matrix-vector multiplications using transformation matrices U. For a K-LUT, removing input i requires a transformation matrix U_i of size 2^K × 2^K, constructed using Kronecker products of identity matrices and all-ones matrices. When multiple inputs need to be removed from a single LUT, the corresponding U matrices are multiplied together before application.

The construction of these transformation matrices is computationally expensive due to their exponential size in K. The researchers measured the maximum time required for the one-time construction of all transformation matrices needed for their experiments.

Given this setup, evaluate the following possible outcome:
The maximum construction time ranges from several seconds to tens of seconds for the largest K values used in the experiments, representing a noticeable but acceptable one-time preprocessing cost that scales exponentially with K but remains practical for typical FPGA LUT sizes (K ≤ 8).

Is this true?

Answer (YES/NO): YES